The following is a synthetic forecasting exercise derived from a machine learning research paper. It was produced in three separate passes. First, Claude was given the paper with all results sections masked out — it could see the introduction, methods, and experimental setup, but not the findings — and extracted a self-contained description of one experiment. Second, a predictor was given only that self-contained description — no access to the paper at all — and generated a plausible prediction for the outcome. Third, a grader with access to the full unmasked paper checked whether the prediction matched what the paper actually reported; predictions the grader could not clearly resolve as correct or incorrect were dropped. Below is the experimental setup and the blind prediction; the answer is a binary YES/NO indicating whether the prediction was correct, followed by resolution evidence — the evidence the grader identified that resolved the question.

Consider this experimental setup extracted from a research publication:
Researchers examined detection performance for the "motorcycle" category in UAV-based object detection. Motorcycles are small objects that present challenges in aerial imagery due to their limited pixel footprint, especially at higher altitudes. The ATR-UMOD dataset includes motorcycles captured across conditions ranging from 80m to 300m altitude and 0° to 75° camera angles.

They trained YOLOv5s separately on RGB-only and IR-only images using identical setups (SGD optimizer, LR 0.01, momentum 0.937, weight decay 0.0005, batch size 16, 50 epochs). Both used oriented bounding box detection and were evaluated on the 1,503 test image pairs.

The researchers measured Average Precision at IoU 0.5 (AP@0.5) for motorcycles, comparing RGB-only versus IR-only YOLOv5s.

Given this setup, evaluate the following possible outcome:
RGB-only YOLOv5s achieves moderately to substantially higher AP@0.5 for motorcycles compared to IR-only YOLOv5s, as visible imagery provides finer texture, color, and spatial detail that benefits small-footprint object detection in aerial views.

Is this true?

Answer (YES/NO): YES